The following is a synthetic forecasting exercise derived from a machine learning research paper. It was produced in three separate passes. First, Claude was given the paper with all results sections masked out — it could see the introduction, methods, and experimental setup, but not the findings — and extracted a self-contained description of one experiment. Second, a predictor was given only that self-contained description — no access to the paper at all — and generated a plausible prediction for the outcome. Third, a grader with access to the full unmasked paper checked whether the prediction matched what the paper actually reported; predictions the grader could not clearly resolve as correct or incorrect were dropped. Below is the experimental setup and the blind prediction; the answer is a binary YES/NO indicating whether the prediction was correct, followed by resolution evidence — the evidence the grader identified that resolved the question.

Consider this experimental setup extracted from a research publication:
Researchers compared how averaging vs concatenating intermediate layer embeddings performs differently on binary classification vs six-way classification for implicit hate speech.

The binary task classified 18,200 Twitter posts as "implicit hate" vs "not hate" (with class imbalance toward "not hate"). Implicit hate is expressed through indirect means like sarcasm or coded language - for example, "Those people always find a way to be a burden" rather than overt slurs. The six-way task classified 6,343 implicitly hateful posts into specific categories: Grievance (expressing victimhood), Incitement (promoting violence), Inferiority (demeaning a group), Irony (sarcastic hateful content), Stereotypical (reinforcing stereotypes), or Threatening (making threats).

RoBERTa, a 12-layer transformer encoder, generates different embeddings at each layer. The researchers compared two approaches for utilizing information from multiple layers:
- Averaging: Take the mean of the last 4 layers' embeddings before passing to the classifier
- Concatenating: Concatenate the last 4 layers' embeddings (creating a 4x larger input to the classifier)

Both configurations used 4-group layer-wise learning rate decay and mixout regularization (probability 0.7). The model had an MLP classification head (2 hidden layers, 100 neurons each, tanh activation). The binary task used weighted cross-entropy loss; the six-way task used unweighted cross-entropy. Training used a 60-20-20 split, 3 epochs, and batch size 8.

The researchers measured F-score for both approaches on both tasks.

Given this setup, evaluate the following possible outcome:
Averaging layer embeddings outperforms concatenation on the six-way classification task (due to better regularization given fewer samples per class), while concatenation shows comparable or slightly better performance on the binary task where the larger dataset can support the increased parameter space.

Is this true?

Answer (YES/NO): NO